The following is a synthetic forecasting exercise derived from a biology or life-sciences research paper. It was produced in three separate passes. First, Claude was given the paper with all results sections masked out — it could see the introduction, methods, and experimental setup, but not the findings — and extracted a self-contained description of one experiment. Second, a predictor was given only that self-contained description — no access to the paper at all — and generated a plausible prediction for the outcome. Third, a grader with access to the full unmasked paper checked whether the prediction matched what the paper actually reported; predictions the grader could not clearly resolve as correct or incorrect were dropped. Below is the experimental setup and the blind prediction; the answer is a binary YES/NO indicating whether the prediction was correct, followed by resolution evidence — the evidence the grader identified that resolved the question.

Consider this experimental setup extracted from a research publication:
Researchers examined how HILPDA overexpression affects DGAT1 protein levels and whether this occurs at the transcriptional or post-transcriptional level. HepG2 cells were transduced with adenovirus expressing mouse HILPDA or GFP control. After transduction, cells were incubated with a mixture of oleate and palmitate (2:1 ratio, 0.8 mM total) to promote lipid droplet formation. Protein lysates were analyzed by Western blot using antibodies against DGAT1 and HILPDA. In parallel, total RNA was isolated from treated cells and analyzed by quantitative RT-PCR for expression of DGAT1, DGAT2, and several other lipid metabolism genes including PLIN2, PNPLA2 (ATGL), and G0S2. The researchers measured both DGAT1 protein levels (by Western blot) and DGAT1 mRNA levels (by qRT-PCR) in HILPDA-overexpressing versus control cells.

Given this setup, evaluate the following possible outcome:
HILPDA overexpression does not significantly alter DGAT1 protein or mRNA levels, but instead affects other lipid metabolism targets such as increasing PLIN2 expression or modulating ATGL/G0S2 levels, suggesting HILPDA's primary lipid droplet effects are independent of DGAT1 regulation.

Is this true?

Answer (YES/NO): NO